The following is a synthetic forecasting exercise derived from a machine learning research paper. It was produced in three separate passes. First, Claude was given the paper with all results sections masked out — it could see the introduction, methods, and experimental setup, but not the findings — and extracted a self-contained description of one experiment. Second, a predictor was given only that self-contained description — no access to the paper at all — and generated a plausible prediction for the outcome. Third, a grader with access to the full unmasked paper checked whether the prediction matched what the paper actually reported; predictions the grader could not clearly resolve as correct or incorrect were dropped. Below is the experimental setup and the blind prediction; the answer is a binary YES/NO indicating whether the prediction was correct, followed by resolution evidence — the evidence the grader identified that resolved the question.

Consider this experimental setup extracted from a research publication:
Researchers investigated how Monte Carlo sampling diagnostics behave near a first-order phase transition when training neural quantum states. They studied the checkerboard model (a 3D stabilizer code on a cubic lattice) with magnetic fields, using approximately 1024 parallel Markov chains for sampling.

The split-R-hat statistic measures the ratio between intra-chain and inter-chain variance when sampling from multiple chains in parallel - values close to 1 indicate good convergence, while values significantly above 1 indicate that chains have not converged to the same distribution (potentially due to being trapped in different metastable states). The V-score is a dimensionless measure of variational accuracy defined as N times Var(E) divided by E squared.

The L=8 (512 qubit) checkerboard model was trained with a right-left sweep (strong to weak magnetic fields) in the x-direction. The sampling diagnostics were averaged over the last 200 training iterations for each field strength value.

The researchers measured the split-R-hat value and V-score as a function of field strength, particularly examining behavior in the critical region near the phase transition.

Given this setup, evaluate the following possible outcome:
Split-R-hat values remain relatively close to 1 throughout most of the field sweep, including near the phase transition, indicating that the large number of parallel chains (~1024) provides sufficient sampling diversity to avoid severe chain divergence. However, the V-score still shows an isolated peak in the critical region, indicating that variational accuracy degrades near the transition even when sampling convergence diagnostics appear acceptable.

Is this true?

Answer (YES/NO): NO